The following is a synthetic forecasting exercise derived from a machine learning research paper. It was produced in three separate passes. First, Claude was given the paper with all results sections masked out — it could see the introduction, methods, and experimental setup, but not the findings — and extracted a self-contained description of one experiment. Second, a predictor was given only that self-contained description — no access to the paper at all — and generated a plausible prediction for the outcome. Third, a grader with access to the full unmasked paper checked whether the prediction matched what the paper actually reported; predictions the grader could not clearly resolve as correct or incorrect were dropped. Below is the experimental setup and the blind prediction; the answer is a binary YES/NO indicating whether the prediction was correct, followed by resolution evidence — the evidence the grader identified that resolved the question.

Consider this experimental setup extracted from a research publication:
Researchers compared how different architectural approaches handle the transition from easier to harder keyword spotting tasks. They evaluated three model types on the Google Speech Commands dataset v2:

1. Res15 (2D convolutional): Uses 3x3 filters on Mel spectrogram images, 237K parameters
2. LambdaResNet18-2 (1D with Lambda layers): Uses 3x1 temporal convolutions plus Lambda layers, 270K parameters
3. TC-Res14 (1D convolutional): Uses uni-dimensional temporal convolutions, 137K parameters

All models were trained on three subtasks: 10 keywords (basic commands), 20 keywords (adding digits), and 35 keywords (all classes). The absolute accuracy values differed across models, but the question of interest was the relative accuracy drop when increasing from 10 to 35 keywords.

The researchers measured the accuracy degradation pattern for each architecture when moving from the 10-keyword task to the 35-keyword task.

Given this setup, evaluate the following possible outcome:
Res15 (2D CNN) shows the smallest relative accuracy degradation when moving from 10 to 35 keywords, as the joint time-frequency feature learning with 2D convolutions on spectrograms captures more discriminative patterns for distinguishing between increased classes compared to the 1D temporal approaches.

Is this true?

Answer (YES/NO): YES